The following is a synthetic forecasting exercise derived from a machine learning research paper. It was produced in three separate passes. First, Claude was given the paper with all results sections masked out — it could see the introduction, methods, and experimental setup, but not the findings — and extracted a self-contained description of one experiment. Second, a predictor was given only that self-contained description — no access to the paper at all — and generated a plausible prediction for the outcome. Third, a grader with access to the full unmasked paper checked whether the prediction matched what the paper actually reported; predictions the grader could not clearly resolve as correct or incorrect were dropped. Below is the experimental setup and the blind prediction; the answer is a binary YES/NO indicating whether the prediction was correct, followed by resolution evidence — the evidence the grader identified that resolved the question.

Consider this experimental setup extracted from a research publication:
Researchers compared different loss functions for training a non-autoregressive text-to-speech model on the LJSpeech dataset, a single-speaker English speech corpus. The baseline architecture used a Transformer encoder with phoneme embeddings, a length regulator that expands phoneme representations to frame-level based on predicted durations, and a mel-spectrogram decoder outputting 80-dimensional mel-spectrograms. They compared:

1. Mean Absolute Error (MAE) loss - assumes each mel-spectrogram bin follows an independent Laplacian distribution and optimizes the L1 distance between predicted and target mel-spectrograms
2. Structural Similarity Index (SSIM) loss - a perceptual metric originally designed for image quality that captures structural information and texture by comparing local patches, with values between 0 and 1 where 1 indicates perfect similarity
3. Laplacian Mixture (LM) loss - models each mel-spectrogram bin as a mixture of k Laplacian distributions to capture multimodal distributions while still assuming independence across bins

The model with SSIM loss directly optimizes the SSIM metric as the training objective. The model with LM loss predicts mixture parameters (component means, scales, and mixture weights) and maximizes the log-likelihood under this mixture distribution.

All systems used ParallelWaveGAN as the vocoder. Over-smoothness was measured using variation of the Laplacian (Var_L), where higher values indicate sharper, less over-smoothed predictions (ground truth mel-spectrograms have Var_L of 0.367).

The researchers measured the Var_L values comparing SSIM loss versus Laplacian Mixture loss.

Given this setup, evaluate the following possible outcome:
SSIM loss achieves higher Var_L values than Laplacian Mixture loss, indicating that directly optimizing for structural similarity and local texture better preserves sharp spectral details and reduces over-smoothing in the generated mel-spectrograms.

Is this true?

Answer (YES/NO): NO